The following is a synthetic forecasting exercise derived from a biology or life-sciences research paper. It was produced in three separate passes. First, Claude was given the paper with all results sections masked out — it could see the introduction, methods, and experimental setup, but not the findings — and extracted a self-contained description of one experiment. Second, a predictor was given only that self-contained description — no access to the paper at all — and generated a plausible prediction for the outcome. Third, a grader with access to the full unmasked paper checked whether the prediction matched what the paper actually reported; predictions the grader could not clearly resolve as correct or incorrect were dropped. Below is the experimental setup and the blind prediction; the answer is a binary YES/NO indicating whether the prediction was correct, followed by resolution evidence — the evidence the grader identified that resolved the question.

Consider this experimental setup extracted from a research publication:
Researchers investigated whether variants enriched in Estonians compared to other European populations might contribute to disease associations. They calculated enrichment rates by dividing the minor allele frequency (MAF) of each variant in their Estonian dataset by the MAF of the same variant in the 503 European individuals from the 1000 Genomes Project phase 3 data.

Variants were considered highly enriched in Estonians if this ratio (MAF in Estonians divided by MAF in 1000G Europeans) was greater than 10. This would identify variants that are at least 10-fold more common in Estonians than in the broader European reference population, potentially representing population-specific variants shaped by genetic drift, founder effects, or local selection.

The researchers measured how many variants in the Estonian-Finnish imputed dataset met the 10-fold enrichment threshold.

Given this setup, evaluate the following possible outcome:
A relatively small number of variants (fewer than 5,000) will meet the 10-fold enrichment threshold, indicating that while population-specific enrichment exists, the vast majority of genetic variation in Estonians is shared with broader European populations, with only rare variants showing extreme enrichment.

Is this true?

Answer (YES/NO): NO